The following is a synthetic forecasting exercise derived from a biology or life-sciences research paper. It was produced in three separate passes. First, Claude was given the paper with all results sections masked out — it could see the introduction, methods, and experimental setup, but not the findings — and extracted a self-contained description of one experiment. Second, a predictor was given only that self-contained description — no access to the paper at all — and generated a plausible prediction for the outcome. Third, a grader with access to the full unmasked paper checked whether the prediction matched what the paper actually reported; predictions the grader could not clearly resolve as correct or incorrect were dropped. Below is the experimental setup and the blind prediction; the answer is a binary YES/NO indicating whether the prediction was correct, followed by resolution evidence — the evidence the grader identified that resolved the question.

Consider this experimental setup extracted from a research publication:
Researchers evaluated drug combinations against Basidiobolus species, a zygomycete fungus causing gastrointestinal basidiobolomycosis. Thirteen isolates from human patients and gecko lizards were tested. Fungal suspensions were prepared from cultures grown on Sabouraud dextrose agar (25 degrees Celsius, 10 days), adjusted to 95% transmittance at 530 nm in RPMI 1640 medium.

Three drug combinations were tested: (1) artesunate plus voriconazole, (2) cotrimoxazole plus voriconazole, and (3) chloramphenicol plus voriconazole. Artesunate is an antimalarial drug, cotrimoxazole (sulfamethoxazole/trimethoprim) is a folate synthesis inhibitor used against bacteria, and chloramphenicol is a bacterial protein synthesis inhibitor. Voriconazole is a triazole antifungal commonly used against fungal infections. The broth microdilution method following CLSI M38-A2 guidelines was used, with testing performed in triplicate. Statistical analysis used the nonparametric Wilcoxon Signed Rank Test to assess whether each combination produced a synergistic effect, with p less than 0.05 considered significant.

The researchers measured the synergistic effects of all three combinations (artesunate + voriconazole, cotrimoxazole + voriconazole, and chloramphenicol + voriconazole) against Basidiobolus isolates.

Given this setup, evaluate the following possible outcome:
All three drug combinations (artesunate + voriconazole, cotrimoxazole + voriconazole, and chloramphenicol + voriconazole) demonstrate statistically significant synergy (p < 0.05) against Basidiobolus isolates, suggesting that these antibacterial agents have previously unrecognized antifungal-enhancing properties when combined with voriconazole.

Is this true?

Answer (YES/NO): NO